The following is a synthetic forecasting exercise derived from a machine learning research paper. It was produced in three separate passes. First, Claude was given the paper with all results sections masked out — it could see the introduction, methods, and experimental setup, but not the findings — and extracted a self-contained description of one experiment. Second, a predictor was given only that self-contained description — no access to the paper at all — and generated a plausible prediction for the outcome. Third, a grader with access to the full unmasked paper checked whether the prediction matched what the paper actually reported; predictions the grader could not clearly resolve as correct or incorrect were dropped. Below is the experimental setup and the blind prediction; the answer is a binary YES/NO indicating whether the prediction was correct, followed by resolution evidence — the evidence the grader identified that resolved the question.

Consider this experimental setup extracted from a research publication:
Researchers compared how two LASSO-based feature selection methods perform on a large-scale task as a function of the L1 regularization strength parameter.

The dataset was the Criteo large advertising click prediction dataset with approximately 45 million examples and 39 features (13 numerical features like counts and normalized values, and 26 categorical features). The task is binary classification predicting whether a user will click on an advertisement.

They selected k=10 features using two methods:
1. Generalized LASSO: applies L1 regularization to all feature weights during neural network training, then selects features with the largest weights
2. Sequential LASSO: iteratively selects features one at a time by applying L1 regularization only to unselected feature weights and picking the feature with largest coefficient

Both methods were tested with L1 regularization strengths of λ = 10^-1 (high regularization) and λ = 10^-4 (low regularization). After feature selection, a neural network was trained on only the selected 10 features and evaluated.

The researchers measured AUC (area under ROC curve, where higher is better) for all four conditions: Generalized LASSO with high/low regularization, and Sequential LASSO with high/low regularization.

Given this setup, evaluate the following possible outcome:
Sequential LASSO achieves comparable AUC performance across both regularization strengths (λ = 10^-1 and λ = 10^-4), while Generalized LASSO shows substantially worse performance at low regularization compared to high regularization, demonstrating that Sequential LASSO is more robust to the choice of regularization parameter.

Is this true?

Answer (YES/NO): NO